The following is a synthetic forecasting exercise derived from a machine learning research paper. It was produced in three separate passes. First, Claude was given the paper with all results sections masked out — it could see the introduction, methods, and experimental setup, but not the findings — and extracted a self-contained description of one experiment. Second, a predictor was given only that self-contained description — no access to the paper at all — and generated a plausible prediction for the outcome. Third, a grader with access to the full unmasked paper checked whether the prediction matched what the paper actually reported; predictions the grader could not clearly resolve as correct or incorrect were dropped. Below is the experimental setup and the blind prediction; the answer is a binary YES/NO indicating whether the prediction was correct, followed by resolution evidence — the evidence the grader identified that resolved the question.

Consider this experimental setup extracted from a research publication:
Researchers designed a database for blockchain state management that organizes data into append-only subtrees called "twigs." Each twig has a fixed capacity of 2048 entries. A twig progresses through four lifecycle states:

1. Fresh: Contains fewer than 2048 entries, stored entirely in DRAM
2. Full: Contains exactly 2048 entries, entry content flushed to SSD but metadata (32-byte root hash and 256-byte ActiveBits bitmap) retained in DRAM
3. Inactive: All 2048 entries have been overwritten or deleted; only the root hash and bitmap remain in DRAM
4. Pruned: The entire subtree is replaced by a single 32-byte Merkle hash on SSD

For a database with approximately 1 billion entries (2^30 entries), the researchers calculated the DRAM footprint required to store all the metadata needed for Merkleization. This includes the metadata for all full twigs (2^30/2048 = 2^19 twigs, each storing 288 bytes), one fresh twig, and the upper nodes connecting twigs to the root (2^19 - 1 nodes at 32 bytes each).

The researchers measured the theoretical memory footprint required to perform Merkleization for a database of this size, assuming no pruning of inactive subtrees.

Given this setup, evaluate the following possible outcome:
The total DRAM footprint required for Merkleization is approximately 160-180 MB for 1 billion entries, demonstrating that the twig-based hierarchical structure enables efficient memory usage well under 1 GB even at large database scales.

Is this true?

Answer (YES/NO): YES